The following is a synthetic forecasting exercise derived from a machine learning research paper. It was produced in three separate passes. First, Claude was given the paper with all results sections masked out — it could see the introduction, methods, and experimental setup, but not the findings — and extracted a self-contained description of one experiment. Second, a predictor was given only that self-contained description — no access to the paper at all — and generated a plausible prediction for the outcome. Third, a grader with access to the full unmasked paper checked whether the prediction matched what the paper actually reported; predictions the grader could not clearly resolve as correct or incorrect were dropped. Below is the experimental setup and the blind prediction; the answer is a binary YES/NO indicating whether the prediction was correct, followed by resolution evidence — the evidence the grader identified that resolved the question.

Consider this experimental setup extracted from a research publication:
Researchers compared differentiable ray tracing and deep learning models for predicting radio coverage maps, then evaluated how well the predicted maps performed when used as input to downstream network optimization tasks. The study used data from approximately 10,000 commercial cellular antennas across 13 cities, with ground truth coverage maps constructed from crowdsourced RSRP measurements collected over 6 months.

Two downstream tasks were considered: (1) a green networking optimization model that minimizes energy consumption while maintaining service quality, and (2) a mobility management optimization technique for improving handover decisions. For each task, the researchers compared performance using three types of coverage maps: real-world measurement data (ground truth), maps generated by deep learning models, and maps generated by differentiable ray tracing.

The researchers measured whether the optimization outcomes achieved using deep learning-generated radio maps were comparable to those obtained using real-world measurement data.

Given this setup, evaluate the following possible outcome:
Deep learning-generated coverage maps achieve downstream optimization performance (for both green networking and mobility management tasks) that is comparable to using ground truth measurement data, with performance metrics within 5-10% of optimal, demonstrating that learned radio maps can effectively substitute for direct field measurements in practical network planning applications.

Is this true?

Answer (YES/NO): YES